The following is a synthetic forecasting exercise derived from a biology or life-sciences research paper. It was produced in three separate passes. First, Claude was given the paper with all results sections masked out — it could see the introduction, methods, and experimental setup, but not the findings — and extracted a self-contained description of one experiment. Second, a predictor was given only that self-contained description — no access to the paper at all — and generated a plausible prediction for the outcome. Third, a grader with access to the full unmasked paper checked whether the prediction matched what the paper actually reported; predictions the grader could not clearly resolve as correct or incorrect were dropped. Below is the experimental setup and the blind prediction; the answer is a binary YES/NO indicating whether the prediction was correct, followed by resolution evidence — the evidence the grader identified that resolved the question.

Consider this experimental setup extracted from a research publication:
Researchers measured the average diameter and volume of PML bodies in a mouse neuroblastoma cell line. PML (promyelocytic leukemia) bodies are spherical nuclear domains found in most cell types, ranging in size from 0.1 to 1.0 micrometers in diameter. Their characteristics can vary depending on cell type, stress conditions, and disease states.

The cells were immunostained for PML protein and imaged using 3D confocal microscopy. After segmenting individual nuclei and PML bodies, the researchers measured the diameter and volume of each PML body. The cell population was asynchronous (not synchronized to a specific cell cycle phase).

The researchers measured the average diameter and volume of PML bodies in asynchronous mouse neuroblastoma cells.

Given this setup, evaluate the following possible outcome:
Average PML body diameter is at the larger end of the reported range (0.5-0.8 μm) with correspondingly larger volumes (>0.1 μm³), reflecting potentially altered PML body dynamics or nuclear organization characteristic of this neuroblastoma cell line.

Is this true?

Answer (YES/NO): YES